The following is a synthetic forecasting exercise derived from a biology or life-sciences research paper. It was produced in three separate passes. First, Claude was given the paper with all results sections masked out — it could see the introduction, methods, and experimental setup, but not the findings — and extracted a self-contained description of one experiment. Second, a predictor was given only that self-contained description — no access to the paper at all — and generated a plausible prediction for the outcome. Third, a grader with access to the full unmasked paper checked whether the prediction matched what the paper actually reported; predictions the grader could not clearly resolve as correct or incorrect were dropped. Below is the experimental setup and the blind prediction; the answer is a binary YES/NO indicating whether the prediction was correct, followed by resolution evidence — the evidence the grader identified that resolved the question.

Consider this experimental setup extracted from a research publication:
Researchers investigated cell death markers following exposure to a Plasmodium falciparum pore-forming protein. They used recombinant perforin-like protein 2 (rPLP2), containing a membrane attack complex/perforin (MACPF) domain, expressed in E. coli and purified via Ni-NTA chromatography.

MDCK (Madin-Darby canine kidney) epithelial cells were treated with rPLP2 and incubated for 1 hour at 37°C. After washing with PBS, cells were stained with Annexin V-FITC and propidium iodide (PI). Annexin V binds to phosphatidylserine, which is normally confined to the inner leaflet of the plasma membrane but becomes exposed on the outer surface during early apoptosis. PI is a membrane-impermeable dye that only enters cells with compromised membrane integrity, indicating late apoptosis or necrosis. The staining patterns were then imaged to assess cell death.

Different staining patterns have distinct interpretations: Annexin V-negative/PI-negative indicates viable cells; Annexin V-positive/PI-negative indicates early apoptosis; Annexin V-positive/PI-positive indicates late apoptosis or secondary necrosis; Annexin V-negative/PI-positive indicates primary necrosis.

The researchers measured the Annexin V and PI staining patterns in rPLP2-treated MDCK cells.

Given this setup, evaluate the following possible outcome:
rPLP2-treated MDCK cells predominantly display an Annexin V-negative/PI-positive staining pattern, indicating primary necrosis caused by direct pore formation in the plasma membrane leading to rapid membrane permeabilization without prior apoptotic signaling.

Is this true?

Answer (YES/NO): NO